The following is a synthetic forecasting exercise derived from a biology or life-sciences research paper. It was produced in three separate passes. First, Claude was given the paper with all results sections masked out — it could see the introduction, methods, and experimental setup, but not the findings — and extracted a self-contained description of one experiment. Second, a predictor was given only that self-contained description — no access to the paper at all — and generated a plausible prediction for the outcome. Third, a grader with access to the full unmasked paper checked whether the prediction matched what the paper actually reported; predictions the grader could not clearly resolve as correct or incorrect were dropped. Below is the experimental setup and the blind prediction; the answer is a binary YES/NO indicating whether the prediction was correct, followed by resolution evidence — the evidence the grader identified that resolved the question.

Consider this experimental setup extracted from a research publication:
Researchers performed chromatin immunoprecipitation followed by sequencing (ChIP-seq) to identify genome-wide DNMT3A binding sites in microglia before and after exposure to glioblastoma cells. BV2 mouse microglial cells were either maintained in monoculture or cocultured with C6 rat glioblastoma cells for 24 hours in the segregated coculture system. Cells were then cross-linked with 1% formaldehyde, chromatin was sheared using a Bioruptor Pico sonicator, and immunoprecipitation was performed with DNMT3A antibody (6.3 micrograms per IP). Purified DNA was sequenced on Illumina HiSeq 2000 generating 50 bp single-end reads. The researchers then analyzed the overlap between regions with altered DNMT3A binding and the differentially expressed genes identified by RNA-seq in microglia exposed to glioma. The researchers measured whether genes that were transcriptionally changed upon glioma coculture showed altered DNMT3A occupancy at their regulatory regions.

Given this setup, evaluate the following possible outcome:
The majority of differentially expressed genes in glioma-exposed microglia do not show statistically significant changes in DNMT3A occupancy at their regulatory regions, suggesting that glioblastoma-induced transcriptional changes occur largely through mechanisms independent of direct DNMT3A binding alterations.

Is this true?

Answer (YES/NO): NO